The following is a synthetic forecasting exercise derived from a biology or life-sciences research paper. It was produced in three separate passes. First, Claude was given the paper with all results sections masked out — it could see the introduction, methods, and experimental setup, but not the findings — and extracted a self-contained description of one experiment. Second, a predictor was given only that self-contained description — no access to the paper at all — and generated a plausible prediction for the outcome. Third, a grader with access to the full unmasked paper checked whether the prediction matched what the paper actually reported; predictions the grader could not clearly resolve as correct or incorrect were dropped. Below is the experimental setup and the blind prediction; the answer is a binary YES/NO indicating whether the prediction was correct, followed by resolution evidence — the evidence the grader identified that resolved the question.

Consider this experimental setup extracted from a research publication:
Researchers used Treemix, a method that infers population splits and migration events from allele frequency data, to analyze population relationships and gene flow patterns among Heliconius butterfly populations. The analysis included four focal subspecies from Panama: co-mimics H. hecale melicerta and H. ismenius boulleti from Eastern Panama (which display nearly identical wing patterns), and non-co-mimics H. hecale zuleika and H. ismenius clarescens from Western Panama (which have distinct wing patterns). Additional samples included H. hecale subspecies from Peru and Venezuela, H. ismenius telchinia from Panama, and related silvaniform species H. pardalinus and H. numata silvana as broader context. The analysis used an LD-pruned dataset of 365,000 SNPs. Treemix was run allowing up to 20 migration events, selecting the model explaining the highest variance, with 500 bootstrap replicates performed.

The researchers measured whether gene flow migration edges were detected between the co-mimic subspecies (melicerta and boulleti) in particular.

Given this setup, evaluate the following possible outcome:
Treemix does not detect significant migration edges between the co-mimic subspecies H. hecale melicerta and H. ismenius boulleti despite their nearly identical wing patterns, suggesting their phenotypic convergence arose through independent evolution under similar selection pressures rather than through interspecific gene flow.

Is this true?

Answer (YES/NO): NO